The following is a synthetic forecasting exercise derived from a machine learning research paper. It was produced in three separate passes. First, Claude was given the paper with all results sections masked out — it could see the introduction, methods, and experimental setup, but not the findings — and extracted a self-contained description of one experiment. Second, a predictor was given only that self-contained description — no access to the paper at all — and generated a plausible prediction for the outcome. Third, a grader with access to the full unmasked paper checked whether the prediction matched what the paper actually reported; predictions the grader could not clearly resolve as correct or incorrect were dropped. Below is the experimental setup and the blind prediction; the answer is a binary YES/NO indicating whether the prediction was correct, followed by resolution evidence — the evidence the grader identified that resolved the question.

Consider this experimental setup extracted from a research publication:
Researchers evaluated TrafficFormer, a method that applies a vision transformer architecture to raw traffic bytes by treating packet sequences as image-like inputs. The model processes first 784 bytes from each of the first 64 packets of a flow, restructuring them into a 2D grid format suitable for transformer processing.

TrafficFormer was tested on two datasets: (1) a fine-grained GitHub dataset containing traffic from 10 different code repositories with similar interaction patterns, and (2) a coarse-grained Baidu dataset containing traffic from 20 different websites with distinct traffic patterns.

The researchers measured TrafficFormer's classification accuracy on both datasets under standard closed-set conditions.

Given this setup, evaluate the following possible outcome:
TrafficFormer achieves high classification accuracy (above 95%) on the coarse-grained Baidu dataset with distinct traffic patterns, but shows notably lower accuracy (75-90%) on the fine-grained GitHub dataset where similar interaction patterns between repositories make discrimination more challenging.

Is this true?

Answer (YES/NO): NO